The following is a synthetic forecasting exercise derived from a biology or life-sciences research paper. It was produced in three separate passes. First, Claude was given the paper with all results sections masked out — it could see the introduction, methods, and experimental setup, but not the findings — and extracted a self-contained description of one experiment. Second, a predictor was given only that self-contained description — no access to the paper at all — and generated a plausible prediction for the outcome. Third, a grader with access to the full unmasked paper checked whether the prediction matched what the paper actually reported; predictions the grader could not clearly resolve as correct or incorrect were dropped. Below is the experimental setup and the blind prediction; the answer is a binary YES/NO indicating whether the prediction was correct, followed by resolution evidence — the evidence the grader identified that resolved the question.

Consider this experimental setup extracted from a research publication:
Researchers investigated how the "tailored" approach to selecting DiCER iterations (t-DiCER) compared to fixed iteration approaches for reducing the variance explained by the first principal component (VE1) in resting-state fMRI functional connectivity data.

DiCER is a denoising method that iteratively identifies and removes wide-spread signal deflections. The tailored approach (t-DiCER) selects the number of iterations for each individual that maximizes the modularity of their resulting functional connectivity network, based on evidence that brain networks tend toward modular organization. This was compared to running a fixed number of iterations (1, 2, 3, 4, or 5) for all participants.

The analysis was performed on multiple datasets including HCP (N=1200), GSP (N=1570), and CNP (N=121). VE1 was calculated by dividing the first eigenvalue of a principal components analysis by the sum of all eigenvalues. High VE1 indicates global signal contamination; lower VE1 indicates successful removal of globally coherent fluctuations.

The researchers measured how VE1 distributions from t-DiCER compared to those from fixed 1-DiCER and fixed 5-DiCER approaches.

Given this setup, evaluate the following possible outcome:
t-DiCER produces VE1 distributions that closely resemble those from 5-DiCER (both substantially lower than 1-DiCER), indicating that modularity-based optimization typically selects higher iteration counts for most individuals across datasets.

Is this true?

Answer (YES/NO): NO